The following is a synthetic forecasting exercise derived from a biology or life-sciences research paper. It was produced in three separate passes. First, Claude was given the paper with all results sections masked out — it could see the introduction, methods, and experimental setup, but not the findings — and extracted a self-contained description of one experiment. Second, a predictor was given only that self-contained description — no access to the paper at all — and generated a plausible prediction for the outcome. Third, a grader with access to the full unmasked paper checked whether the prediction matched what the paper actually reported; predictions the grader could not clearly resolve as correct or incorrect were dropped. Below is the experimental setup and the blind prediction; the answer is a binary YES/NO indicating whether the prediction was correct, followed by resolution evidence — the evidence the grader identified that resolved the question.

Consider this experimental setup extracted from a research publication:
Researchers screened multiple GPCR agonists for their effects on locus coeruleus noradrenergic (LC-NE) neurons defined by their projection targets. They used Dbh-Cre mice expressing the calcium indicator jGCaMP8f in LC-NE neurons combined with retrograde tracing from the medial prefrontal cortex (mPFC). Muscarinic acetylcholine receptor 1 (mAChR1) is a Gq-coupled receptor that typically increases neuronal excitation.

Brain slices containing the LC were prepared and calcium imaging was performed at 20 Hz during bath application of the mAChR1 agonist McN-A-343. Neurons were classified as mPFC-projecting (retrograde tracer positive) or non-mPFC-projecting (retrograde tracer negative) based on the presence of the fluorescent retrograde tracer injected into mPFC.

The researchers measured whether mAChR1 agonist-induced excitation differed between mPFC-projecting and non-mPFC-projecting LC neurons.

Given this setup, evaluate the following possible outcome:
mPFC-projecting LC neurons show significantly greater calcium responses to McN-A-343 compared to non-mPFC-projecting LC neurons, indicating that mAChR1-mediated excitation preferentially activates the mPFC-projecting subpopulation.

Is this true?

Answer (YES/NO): NO